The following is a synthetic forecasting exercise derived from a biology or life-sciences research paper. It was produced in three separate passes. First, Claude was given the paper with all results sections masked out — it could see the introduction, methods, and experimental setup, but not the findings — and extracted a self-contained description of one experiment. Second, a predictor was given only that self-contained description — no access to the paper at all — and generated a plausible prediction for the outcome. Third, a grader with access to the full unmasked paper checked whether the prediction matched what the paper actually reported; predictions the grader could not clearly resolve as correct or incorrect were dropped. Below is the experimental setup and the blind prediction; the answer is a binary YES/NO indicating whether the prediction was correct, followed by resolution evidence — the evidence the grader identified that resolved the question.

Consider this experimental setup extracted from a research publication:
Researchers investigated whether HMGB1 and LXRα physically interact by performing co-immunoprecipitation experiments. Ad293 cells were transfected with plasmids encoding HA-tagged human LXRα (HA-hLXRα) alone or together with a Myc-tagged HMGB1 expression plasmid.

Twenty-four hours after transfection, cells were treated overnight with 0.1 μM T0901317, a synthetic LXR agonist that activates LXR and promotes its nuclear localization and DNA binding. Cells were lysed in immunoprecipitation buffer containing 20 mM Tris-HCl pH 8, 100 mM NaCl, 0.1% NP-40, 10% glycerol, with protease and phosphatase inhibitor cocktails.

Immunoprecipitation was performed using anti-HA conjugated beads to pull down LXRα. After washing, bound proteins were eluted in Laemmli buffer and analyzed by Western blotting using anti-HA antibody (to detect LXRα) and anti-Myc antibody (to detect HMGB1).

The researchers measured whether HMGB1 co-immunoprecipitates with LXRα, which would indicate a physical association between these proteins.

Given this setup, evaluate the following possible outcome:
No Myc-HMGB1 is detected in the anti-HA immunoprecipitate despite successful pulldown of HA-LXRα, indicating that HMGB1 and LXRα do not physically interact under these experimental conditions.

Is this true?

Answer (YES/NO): YES